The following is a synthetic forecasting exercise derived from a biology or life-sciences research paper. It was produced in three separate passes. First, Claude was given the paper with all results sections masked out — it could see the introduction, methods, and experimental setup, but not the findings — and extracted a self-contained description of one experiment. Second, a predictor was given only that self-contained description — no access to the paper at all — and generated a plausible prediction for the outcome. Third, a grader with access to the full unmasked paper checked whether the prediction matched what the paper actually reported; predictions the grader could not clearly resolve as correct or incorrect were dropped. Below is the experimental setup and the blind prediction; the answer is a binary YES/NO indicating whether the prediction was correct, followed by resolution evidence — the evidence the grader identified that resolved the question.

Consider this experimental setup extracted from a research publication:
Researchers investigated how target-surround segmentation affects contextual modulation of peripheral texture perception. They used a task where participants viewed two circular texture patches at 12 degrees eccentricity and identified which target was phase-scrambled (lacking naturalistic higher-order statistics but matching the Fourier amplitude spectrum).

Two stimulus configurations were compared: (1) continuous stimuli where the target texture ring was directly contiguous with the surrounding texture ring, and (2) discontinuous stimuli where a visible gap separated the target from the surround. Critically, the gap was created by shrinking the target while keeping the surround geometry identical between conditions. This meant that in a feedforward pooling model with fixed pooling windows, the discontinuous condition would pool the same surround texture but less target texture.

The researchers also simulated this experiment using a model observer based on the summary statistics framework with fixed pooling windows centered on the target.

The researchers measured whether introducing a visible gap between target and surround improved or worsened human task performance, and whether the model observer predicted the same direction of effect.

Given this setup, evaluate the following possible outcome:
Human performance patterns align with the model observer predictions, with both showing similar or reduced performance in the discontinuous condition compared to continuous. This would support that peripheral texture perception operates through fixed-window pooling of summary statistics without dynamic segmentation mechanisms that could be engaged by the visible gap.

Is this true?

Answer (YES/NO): NO